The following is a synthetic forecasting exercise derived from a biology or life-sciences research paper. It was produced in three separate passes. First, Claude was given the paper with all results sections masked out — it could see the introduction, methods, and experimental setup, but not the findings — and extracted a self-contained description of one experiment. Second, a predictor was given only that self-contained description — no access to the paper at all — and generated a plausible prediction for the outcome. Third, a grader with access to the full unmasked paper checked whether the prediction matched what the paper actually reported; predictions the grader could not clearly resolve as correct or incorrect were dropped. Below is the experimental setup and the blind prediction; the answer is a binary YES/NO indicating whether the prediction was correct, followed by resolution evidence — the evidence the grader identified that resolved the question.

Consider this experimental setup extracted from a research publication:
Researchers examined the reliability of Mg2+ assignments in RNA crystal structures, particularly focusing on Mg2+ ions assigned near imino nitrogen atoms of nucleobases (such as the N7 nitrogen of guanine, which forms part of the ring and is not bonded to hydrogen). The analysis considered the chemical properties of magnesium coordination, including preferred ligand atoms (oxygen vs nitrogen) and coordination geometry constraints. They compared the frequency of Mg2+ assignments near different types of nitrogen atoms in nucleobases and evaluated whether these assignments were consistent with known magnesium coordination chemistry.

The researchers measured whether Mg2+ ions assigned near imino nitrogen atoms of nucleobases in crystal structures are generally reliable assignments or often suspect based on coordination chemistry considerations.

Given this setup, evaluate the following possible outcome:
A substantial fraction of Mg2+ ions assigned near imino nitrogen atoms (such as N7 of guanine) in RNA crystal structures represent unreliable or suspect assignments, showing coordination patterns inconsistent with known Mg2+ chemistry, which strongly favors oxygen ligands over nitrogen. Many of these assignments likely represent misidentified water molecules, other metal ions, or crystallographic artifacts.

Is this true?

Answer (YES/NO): YES